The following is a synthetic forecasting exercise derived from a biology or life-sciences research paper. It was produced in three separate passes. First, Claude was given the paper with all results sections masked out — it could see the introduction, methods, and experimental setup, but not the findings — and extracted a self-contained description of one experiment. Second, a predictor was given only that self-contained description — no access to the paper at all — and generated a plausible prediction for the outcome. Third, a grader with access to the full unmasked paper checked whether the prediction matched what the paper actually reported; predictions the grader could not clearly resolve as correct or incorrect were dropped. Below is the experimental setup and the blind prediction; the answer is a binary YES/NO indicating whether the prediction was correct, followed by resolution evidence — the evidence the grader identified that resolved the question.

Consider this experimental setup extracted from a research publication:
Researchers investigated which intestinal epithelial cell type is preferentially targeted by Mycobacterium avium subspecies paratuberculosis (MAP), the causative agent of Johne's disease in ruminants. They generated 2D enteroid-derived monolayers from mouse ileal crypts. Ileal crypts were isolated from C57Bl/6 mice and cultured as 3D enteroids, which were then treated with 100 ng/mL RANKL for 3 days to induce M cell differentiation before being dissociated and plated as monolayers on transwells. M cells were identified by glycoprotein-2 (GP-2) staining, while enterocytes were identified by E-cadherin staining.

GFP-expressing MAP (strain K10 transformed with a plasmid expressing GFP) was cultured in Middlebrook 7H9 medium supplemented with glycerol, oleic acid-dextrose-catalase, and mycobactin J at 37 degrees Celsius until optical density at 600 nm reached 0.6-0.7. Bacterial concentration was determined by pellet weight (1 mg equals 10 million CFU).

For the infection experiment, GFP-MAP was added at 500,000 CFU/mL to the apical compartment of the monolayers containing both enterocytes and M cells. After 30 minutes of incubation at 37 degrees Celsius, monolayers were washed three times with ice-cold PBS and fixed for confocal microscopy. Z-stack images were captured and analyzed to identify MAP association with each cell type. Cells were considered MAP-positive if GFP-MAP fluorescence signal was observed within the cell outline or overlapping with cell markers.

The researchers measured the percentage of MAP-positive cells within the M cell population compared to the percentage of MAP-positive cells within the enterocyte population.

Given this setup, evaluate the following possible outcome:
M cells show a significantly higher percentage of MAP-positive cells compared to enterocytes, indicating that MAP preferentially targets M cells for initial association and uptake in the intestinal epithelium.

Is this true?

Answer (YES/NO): YES